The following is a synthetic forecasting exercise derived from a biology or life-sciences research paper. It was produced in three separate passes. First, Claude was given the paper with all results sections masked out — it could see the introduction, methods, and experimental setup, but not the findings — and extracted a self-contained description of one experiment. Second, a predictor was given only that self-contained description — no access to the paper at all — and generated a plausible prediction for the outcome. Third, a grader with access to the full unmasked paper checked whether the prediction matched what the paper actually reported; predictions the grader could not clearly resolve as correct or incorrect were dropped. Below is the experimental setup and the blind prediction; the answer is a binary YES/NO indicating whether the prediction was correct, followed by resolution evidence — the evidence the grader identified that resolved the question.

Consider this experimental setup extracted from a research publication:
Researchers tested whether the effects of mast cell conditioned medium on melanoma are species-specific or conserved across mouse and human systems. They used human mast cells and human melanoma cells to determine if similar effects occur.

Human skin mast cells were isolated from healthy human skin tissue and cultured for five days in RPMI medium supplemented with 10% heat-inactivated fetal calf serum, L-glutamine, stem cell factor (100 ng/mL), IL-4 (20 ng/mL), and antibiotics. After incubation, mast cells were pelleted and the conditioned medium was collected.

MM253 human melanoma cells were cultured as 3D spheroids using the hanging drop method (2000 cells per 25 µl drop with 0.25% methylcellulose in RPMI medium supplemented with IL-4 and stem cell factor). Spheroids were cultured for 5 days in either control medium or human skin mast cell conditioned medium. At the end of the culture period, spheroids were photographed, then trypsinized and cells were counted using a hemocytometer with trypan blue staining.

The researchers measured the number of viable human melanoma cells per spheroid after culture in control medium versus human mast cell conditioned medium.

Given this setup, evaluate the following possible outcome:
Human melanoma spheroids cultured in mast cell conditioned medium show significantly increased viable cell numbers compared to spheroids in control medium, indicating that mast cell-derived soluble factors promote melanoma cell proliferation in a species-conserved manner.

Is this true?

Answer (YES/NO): NO